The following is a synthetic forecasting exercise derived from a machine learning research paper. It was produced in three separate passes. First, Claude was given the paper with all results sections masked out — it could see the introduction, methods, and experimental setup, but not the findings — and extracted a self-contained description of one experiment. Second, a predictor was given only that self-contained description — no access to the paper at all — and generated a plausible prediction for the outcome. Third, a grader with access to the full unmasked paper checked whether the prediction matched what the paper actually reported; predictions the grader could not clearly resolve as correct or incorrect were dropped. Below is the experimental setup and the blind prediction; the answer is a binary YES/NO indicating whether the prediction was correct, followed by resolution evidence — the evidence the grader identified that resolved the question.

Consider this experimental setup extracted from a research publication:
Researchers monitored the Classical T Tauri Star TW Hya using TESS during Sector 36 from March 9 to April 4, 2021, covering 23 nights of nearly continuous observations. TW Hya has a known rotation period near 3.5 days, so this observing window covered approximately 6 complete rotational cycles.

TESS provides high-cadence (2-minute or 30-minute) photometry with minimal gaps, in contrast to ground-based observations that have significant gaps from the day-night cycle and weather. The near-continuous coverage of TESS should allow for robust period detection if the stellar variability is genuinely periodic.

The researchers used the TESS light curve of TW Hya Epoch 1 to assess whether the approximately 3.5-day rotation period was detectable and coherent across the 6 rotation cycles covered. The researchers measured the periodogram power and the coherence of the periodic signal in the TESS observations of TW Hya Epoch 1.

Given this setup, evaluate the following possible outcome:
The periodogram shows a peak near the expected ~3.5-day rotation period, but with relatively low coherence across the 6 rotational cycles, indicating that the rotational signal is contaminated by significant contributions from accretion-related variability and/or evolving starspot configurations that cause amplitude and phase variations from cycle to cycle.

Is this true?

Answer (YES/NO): YES